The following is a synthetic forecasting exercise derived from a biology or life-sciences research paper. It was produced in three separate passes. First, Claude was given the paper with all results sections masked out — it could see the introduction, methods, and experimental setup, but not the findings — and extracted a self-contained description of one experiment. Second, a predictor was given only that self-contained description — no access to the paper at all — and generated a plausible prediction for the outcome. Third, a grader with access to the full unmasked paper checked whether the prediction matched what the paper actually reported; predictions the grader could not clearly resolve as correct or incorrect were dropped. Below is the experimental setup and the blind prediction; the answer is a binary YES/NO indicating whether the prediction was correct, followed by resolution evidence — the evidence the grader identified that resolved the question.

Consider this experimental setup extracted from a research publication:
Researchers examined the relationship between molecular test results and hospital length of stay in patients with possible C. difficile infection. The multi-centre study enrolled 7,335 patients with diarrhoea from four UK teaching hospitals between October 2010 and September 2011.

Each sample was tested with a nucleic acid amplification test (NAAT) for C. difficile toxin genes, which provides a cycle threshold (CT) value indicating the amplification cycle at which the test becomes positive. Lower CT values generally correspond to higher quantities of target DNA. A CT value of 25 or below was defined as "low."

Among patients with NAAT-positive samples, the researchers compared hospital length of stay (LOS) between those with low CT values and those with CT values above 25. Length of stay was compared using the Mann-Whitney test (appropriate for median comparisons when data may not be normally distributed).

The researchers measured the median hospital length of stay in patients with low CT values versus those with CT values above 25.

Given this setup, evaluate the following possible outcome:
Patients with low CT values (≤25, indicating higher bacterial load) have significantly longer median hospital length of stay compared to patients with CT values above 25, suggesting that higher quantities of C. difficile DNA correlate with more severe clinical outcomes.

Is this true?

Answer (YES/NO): NO